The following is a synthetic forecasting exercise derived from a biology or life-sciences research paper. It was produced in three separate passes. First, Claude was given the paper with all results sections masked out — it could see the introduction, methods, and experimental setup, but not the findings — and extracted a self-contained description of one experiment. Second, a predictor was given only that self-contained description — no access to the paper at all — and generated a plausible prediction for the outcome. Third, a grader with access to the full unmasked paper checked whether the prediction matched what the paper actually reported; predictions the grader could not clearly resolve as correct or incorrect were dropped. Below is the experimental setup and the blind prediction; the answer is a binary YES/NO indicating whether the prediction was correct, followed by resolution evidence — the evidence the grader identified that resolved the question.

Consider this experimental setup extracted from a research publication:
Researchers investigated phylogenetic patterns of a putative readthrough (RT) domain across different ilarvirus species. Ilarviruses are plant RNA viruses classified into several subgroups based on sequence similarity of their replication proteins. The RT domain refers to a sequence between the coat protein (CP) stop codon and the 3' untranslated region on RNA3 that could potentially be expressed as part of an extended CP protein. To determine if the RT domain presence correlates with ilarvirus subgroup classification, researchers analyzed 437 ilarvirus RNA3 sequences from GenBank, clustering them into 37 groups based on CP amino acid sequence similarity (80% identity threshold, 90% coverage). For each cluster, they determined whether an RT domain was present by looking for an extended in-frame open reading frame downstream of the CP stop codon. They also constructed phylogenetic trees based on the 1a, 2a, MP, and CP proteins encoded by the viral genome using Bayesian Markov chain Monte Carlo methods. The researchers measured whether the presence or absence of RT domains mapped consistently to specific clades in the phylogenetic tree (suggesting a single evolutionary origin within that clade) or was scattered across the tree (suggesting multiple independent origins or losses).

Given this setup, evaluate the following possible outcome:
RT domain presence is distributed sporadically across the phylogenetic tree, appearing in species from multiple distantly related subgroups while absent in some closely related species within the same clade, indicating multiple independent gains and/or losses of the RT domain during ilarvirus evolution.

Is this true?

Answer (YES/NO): NO